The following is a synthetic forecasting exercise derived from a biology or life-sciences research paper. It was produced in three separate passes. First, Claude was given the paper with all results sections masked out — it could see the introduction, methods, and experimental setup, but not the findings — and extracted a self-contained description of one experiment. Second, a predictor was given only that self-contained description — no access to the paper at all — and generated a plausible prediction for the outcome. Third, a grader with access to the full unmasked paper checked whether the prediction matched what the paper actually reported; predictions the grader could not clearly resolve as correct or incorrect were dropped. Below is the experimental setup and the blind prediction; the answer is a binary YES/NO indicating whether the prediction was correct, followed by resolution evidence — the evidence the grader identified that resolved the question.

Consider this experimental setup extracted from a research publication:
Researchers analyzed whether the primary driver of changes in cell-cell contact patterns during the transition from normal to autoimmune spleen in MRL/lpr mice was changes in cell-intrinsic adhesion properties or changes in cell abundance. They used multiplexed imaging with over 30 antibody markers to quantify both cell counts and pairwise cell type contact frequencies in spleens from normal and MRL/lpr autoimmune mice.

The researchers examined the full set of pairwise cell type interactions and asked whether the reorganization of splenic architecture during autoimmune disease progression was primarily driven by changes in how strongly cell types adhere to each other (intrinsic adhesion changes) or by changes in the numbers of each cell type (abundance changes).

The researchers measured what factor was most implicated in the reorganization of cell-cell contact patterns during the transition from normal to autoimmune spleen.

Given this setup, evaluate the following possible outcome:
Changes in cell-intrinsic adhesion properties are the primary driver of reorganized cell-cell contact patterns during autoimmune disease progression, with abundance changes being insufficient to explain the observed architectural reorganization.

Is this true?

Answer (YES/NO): NO